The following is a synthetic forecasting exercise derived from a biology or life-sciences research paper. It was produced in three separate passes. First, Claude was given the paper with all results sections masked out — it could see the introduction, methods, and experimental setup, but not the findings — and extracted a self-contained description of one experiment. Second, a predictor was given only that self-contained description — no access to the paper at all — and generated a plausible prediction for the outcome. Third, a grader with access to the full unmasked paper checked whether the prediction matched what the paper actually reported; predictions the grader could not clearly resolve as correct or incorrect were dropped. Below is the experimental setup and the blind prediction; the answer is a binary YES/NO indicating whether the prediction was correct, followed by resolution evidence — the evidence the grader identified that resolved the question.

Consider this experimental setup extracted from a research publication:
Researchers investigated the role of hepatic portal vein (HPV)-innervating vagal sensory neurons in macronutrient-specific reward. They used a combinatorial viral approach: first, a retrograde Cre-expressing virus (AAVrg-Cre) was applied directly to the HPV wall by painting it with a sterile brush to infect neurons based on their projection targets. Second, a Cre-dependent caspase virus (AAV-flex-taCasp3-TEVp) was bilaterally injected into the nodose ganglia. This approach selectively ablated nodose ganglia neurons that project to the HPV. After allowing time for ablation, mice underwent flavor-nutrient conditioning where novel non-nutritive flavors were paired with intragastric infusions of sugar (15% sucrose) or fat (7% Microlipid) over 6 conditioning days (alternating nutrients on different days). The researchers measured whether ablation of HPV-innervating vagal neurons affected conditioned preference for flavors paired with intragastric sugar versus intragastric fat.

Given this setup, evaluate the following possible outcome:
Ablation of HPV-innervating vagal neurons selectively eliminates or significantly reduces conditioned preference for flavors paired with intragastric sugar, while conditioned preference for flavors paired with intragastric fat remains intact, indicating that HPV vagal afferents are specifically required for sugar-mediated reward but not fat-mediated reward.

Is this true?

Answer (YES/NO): YES